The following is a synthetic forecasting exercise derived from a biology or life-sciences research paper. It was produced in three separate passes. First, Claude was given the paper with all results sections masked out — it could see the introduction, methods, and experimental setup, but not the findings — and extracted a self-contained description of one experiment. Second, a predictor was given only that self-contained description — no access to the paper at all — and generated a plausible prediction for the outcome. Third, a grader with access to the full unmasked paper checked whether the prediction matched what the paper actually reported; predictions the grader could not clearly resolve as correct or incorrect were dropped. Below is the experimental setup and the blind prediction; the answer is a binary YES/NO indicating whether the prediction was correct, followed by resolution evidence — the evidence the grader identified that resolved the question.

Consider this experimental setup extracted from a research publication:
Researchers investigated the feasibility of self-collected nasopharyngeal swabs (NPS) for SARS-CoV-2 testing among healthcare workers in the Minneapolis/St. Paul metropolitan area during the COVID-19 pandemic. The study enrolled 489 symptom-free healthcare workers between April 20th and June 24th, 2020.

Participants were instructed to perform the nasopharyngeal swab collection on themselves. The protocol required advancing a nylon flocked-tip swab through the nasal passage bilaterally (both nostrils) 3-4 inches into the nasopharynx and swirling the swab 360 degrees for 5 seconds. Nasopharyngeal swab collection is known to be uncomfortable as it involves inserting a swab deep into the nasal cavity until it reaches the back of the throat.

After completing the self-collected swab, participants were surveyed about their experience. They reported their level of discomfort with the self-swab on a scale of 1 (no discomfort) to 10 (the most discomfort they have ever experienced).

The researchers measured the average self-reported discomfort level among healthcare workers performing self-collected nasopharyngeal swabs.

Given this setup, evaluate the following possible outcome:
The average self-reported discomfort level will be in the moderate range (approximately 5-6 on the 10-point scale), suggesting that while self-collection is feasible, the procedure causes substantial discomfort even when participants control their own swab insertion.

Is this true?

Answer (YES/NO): NO